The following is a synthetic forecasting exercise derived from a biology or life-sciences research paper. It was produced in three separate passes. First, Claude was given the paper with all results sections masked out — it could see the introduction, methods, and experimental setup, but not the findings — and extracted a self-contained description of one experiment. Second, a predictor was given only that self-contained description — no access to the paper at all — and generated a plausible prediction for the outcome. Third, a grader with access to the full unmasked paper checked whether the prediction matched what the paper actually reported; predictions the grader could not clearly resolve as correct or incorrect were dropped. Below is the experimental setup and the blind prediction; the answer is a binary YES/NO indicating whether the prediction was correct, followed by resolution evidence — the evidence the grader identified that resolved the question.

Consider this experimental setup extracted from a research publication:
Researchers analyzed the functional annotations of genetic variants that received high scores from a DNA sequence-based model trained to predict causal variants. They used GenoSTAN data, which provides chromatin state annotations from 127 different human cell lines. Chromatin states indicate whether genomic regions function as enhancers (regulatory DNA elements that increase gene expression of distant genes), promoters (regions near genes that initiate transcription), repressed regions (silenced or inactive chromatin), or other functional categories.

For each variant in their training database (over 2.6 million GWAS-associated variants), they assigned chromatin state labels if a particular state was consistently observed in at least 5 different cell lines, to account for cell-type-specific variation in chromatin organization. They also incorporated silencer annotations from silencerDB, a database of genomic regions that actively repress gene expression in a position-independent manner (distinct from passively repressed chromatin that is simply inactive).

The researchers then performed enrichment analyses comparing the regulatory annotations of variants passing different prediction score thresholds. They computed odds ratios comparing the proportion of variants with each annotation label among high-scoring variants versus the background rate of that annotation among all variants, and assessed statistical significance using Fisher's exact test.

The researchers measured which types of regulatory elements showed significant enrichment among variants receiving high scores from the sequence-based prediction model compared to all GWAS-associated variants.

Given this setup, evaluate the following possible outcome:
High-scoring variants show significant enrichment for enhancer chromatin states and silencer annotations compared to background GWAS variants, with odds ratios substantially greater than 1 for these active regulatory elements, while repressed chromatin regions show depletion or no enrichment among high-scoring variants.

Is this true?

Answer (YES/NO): NO